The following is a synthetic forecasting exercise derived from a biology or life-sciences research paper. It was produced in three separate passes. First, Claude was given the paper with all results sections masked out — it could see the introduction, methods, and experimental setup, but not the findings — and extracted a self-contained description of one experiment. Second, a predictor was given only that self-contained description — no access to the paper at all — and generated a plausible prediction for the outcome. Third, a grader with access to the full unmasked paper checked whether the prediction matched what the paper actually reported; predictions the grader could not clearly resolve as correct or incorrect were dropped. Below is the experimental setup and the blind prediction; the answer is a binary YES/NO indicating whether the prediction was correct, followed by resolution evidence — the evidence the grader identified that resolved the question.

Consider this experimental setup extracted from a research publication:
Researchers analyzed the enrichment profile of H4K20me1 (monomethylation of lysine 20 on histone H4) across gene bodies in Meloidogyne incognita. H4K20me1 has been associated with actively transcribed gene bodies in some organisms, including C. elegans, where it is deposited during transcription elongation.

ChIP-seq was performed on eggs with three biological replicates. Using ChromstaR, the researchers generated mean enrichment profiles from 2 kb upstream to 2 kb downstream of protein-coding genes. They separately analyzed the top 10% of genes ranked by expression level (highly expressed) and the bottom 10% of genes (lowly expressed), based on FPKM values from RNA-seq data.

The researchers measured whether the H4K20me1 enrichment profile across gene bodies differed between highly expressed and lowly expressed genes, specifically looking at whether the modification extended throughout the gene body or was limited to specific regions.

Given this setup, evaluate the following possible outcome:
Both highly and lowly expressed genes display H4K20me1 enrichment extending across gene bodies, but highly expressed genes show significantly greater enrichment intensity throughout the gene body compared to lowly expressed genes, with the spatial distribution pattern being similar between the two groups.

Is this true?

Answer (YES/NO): NO